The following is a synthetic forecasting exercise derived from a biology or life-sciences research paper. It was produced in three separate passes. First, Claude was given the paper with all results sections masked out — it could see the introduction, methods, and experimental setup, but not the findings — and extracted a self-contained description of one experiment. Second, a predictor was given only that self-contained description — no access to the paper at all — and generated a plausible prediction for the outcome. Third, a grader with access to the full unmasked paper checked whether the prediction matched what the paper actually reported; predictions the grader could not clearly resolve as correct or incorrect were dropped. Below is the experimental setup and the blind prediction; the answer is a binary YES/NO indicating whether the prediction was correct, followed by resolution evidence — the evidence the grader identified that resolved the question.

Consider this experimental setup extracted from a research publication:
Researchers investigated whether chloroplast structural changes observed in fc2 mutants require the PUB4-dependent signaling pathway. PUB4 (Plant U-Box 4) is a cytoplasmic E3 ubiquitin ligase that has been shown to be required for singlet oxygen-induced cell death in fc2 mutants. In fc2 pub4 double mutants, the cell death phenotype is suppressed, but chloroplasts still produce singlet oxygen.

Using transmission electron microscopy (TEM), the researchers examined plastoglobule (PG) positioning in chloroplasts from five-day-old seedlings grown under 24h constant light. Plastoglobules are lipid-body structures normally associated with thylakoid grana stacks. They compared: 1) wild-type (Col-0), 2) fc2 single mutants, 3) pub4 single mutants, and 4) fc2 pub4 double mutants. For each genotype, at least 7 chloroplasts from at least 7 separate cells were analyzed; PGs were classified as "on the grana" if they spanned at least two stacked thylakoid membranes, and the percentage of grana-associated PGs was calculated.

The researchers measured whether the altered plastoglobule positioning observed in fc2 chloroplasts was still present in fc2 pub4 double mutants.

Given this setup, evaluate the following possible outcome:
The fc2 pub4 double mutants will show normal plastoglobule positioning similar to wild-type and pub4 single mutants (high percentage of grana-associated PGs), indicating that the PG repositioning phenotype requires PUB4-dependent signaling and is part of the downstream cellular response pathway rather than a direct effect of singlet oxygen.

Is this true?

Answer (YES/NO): YES